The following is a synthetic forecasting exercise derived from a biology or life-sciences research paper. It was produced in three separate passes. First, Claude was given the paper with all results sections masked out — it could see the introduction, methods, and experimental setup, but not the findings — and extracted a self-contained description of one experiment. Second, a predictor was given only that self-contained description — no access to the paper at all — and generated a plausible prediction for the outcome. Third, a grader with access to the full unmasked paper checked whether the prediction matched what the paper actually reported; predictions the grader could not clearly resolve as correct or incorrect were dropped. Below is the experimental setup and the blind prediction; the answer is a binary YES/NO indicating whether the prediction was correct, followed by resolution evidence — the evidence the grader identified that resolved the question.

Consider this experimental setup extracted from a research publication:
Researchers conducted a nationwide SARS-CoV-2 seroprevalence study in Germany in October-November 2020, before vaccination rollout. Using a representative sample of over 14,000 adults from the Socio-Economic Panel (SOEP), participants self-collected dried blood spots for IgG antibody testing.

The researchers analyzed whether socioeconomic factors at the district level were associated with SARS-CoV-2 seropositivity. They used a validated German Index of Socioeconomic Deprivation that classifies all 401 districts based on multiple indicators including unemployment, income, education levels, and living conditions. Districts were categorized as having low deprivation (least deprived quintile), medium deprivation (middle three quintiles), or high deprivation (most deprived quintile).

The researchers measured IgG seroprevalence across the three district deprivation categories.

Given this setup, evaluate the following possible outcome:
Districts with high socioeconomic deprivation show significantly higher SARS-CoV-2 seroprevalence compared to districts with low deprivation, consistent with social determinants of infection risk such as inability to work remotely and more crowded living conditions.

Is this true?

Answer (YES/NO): YES